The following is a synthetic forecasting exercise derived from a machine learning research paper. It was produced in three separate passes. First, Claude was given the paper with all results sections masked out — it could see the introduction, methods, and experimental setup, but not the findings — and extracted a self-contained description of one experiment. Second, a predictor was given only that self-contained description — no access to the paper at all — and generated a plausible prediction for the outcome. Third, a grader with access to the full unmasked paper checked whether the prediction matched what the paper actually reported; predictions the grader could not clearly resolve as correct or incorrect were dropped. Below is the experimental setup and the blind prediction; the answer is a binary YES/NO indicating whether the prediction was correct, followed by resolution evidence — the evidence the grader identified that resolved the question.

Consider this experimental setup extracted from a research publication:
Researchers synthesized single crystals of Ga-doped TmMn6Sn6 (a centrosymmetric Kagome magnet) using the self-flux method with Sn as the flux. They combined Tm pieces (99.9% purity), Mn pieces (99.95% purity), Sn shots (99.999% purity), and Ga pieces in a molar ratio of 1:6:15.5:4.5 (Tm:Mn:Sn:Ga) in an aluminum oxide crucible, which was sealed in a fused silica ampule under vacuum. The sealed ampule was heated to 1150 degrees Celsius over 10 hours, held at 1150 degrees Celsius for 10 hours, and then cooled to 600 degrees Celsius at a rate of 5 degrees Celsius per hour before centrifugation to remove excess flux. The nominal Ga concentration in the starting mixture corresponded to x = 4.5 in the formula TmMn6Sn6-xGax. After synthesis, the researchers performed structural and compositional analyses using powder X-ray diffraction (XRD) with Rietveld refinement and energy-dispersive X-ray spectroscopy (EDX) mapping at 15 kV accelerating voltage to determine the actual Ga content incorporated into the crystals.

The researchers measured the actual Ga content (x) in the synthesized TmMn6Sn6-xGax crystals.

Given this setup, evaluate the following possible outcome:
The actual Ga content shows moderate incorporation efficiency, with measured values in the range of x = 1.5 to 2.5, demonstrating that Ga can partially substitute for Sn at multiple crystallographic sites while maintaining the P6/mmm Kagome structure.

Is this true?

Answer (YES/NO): YES